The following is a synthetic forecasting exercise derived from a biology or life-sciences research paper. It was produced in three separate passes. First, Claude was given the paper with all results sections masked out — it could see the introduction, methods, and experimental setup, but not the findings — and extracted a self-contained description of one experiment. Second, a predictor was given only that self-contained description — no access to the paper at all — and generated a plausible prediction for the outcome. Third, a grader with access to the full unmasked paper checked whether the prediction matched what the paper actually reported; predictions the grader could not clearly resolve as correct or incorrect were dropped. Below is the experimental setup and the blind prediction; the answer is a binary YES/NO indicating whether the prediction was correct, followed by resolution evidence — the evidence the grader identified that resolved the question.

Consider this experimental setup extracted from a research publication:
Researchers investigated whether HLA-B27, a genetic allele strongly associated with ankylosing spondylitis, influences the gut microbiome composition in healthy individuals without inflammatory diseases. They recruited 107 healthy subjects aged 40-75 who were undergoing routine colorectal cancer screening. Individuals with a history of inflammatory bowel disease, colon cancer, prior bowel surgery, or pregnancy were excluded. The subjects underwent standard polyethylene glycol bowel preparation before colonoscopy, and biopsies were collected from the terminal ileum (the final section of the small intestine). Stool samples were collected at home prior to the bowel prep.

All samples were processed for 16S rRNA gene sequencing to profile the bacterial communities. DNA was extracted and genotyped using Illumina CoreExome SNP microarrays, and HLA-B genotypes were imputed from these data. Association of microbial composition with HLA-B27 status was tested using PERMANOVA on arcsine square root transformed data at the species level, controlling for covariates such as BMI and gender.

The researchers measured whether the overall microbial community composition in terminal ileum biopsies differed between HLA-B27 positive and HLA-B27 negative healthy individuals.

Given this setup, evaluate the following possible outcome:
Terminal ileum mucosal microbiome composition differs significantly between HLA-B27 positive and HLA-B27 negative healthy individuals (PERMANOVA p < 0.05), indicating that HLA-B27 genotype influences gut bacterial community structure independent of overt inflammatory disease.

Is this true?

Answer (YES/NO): NO